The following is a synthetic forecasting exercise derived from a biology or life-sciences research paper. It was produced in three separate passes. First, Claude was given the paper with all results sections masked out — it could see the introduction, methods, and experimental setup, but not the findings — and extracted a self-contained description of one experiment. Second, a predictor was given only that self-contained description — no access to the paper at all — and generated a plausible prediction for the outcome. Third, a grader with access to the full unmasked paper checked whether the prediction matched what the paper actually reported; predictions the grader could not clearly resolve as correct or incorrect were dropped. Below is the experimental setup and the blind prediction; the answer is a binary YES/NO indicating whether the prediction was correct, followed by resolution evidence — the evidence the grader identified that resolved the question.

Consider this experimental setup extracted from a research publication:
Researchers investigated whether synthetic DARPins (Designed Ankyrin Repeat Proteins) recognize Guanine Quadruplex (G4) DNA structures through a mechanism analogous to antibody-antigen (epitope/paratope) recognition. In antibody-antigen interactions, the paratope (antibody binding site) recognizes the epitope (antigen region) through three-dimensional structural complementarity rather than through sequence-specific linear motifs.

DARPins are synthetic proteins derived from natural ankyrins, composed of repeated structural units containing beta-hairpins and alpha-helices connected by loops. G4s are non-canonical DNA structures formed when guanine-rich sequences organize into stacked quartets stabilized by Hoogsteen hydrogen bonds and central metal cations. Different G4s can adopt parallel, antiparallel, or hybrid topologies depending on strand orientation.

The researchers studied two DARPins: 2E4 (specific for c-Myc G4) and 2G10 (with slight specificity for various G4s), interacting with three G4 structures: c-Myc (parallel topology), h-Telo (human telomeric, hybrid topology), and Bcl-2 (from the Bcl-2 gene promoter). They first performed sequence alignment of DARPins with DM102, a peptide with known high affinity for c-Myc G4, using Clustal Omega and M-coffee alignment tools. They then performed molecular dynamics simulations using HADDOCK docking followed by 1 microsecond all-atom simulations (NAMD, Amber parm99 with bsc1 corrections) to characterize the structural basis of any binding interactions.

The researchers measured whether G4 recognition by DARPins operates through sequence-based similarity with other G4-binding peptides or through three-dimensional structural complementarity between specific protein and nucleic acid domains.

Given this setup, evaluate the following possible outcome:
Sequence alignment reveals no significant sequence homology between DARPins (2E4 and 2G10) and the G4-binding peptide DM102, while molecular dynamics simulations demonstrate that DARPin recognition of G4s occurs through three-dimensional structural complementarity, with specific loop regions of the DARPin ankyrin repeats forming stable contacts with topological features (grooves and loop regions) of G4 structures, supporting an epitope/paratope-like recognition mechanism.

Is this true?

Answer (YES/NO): YES